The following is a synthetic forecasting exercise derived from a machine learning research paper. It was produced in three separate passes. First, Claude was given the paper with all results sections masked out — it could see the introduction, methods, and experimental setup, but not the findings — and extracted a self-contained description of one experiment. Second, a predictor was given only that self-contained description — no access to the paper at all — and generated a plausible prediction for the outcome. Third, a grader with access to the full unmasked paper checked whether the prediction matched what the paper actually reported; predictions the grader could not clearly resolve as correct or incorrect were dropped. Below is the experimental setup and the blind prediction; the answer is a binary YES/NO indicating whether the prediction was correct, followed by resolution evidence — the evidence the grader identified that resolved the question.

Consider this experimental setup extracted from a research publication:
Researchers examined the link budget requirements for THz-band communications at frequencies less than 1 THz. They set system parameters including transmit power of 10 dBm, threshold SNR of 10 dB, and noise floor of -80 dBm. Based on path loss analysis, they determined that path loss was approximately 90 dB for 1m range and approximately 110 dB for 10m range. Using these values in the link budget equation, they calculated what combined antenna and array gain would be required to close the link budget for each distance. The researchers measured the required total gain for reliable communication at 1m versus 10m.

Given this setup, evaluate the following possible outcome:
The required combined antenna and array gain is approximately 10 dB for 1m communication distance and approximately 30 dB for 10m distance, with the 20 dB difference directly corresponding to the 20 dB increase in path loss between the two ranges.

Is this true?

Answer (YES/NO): NO